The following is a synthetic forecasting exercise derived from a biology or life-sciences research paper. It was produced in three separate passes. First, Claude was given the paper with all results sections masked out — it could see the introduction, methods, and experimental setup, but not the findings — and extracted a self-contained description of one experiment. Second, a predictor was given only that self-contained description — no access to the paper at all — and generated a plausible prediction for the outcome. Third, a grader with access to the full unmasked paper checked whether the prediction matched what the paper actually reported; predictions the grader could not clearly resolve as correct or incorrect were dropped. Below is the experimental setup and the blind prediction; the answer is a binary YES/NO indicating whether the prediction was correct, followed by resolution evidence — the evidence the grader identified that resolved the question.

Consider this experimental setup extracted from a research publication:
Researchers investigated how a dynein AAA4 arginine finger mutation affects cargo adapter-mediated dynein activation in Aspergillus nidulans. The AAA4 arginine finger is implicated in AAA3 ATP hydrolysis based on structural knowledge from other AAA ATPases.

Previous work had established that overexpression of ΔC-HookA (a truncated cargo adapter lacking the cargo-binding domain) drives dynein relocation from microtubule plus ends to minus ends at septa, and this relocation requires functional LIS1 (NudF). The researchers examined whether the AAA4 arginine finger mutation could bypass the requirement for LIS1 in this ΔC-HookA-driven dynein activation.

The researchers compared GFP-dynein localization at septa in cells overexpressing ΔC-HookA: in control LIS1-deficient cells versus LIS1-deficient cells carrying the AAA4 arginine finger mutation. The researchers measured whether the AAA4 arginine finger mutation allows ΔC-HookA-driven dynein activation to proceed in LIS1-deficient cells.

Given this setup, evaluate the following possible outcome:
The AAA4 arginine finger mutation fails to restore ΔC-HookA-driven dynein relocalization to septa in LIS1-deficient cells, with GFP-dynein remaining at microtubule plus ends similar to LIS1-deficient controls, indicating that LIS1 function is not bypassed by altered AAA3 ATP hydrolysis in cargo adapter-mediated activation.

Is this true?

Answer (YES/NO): NO